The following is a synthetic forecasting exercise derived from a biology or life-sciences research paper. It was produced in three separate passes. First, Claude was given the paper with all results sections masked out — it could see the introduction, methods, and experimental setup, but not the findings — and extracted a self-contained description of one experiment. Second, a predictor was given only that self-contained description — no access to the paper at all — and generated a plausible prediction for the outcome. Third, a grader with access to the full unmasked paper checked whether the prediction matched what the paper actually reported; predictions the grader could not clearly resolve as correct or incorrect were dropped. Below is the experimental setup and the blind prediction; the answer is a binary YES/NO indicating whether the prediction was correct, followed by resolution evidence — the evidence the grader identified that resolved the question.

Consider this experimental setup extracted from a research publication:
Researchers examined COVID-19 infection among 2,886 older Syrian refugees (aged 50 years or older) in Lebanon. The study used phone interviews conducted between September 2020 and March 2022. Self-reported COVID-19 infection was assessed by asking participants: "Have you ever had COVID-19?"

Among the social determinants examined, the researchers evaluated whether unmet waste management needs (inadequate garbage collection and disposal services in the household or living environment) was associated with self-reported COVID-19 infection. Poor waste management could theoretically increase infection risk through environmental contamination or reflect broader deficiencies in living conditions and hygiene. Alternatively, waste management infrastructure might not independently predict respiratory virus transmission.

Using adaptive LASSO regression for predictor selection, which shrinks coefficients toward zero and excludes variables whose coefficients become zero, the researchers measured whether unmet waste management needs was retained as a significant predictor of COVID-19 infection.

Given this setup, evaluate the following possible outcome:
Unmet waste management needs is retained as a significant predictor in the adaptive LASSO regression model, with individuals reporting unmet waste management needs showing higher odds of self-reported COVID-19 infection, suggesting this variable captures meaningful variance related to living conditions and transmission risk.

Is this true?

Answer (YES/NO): YES